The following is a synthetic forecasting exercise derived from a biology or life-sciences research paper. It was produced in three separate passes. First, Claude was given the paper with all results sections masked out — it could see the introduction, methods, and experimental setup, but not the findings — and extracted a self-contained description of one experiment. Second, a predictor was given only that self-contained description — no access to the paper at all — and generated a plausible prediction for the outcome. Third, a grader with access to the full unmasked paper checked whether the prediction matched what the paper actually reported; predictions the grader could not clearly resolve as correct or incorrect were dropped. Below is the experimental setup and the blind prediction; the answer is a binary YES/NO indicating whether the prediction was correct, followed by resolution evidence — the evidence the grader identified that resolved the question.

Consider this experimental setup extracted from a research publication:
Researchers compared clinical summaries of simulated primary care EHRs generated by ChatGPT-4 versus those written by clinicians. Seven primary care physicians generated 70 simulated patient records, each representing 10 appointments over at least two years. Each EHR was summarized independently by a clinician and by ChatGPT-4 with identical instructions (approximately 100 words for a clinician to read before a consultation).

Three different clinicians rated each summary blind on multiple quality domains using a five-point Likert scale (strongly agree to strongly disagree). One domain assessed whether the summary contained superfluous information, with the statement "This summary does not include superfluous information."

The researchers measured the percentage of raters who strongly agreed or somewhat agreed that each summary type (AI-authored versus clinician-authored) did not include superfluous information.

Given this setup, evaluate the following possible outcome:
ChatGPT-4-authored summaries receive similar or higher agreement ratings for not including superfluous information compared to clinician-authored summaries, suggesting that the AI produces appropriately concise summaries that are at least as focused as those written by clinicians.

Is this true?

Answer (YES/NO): NO